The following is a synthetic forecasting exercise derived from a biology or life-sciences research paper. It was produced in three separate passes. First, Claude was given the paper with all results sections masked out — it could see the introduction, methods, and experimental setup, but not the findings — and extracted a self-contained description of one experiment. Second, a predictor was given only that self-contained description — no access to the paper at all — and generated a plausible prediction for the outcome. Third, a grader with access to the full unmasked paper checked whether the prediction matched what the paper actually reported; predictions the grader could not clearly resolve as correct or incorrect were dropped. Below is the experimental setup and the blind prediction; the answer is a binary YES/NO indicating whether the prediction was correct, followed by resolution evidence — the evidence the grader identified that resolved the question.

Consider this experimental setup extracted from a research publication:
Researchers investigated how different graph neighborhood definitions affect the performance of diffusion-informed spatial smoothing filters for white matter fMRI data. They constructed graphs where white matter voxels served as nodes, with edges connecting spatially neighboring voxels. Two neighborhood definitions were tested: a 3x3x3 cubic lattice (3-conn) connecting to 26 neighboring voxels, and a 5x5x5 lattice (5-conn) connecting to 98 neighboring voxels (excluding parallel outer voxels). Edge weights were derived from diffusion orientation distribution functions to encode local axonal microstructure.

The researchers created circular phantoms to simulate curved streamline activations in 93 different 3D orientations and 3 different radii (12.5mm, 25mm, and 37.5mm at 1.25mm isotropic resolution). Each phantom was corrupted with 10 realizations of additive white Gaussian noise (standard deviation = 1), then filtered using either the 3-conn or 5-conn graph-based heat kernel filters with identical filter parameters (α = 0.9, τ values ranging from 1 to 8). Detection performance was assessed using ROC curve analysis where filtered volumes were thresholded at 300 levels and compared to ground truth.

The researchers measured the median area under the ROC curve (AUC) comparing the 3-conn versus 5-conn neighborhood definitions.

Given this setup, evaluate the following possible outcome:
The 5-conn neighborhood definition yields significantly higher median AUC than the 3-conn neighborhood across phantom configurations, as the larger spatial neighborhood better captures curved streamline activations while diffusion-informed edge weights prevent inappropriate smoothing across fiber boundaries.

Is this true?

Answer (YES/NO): YES